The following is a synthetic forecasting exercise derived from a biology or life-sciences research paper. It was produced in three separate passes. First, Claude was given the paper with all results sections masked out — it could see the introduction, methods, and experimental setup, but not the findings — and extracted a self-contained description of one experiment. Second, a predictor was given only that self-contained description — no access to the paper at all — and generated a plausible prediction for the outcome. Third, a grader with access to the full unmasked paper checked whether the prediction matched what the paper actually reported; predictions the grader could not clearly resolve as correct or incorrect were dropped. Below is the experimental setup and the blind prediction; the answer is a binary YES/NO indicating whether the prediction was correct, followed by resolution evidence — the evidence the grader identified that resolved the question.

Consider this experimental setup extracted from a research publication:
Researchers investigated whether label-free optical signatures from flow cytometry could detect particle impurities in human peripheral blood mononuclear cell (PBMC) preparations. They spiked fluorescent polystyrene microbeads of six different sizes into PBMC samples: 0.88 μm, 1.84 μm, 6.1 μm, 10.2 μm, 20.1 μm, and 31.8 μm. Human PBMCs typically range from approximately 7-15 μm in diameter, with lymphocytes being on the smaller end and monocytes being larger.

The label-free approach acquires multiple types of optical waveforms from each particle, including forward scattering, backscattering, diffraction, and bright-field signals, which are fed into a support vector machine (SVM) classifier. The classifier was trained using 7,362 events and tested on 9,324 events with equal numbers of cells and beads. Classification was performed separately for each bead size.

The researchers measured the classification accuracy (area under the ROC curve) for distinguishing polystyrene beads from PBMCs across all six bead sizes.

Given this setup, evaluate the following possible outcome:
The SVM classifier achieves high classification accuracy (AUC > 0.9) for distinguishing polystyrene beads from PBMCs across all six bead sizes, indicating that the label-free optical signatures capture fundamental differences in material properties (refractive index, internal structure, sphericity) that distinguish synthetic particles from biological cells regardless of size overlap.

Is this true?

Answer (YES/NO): YES